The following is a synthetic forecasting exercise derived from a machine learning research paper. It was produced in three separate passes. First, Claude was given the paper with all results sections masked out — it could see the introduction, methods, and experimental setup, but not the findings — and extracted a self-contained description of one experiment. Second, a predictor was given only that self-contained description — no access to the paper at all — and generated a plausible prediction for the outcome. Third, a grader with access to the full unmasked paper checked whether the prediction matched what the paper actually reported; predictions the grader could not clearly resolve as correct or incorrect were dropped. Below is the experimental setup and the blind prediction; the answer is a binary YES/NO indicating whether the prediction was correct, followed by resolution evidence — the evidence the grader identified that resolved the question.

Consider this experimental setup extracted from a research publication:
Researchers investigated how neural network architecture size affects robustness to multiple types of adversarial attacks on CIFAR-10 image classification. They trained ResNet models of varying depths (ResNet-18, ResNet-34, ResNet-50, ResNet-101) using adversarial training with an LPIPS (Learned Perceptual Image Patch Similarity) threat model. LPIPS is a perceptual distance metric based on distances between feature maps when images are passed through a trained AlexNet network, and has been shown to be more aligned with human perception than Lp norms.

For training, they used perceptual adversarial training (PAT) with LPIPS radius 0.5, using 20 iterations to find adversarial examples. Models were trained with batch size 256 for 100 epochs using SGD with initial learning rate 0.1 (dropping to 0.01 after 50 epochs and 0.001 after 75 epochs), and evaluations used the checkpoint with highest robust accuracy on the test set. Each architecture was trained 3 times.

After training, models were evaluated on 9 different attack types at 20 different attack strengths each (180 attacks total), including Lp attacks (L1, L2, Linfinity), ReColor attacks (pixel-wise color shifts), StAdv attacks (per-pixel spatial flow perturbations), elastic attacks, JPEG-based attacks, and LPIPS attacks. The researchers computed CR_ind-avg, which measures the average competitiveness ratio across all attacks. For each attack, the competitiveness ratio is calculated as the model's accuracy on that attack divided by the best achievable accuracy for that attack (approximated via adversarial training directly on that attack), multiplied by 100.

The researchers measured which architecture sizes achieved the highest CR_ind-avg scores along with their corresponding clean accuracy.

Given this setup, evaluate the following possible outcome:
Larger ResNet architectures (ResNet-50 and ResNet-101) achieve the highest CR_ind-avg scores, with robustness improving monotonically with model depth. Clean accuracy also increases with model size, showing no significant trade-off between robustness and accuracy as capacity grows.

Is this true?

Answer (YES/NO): NO